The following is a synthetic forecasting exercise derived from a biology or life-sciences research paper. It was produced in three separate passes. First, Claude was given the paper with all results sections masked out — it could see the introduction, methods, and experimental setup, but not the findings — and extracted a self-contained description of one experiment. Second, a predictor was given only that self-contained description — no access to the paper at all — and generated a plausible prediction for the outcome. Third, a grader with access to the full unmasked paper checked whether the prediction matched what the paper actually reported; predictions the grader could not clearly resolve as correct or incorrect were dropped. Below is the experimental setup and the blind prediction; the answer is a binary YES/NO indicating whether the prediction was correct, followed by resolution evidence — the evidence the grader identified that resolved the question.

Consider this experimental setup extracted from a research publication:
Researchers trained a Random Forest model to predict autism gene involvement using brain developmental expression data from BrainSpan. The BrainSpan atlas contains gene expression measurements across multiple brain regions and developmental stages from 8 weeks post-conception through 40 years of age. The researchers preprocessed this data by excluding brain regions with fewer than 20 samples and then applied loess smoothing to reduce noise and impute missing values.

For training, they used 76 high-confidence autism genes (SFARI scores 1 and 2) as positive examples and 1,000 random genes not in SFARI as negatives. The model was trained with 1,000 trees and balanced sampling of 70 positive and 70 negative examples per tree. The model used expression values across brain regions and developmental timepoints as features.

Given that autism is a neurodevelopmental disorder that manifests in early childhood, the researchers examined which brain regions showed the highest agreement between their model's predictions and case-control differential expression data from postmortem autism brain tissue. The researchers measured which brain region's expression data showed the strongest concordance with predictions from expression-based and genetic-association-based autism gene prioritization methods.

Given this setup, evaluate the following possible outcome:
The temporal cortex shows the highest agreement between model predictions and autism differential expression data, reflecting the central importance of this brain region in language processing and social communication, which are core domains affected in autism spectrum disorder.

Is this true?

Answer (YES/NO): NO